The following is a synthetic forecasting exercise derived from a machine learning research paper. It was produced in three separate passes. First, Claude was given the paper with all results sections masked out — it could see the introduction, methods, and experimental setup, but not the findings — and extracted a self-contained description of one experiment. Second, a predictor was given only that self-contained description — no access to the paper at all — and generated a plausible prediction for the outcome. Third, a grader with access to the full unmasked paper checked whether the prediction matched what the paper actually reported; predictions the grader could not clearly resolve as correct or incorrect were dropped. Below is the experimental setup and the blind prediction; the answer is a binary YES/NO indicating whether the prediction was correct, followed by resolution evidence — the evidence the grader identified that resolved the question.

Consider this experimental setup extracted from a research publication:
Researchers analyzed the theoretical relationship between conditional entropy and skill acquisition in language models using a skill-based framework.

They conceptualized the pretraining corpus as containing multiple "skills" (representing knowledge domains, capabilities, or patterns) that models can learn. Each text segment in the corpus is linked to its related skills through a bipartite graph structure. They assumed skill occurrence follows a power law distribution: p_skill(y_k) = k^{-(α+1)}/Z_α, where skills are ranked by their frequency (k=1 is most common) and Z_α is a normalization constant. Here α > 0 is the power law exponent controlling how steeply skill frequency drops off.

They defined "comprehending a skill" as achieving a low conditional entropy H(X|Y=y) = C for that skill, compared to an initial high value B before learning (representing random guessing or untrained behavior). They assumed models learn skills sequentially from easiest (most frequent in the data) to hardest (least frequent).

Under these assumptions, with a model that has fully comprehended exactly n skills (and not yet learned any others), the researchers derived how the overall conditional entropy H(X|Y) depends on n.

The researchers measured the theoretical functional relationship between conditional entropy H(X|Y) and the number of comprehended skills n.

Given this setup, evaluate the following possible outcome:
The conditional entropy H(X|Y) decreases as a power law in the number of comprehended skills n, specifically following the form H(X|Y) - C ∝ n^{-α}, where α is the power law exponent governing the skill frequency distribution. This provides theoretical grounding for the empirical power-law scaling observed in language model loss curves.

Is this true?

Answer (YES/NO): YES